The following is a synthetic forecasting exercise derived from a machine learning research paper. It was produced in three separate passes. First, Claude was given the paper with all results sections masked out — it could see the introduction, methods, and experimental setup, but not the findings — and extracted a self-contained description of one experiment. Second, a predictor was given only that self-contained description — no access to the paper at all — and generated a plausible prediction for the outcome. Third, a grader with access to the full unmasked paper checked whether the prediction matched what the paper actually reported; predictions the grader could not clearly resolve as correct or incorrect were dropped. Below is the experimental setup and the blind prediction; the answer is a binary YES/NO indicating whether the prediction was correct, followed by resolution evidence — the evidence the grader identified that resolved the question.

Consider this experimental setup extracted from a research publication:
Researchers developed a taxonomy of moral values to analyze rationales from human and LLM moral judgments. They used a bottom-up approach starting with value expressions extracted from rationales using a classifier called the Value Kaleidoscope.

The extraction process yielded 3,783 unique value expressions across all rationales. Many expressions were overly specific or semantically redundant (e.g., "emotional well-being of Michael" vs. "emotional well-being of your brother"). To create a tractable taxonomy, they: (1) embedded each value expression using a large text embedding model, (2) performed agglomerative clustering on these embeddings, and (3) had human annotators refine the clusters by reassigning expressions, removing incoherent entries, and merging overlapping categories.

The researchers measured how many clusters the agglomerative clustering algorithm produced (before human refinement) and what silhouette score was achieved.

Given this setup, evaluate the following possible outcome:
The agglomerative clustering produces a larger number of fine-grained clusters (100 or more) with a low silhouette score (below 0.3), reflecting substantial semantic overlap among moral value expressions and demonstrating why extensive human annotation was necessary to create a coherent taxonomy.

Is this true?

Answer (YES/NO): NO